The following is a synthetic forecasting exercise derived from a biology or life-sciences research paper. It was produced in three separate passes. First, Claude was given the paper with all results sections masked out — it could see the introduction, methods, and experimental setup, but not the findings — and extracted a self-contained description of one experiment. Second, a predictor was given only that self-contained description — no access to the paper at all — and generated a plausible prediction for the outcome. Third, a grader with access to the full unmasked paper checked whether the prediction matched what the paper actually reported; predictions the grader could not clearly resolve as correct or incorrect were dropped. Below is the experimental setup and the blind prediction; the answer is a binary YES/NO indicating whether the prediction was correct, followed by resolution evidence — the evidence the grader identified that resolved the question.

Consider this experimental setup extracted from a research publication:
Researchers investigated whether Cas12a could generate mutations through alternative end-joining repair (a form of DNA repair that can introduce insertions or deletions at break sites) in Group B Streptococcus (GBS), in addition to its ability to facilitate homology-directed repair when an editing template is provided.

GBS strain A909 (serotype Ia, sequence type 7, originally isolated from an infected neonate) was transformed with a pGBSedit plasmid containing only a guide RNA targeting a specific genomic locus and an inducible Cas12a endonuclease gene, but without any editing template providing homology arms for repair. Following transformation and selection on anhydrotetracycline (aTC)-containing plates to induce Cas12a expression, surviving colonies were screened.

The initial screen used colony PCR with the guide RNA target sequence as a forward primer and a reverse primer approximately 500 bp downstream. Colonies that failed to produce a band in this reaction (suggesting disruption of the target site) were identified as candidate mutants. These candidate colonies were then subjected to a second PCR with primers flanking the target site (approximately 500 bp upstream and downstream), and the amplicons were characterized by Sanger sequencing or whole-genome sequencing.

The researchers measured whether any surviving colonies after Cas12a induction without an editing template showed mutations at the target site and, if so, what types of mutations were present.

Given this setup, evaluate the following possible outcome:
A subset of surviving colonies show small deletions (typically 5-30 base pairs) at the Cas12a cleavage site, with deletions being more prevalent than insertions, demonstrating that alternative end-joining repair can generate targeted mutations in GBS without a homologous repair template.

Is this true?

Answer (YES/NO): NO